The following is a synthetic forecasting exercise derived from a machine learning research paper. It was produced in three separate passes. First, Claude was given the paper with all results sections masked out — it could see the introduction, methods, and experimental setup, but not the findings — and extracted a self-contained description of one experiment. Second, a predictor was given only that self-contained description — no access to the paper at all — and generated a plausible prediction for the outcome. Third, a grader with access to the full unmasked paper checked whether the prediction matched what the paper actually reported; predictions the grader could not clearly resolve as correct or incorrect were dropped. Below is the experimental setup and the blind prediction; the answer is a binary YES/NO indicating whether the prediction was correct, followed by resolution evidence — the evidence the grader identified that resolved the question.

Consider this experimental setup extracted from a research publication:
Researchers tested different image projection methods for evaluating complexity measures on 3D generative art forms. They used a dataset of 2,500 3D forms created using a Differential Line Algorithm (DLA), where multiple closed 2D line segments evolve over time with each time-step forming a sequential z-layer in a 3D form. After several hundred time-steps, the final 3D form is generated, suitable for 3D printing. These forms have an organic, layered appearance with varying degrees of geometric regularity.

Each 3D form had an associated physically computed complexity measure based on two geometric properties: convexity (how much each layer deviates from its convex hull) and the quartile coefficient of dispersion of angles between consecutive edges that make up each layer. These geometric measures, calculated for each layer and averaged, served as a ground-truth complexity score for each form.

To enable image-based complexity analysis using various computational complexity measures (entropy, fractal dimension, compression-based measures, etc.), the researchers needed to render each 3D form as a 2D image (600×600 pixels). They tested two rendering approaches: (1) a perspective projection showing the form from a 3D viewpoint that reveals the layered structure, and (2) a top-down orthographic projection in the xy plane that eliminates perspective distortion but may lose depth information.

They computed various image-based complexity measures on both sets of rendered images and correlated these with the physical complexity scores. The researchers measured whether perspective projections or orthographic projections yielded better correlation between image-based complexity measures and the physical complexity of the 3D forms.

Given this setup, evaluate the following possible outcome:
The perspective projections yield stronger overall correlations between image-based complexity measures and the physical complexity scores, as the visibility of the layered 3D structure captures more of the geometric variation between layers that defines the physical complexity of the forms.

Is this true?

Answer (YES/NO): YES